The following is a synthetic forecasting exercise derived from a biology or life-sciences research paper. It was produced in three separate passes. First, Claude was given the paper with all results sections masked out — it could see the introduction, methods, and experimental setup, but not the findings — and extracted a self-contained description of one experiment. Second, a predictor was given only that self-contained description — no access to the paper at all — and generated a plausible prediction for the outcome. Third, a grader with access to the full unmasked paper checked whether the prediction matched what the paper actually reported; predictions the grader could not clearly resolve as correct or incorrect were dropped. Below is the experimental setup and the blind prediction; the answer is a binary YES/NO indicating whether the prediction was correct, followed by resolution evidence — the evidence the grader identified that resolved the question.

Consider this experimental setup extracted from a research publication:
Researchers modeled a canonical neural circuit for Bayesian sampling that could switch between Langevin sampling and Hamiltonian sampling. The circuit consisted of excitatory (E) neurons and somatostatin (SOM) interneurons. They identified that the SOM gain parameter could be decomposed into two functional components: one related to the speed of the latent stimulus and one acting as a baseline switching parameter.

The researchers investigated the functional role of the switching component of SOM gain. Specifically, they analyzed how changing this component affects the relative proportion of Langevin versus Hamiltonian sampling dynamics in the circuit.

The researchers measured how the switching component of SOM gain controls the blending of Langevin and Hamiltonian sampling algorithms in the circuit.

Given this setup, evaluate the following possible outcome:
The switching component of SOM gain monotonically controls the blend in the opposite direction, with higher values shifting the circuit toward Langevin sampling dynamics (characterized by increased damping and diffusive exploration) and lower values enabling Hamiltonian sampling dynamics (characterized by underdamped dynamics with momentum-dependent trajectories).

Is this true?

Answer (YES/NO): NO